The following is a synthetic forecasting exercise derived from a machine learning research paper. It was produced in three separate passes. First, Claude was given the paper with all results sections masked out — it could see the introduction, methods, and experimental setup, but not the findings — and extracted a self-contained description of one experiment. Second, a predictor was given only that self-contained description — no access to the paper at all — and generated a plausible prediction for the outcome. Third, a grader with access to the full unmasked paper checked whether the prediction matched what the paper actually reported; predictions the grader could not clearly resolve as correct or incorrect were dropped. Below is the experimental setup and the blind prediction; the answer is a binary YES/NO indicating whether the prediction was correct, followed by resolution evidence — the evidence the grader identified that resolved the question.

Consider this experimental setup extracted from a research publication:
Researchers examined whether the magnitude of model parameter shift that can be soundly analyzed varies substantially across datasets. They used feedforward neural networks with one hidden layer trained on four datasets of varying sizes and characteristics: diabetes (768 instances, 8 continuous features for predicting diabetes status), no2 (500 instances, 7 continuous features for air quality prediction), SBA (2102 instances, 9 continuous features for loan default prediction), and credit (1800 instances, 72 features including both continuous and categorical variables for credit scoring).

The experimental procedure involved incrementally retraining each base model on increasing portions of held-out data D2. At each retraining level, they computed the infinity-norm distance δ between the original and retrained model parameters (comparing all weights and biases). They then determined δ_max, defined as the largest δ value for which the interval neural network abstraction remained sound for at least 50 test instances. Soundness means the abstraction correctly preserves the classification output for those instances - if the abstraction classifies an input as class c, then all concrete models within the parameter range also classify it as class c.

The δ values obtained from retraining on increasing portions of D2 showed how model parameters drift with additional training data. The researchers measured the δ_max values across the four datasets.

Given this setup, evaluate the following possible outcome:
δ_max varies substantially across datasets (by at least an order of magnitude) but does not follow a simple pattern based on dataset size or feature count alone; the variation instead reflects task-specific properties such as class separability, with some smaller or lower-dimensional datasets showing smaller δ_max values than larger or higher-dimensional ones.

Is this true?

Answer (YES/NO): NO